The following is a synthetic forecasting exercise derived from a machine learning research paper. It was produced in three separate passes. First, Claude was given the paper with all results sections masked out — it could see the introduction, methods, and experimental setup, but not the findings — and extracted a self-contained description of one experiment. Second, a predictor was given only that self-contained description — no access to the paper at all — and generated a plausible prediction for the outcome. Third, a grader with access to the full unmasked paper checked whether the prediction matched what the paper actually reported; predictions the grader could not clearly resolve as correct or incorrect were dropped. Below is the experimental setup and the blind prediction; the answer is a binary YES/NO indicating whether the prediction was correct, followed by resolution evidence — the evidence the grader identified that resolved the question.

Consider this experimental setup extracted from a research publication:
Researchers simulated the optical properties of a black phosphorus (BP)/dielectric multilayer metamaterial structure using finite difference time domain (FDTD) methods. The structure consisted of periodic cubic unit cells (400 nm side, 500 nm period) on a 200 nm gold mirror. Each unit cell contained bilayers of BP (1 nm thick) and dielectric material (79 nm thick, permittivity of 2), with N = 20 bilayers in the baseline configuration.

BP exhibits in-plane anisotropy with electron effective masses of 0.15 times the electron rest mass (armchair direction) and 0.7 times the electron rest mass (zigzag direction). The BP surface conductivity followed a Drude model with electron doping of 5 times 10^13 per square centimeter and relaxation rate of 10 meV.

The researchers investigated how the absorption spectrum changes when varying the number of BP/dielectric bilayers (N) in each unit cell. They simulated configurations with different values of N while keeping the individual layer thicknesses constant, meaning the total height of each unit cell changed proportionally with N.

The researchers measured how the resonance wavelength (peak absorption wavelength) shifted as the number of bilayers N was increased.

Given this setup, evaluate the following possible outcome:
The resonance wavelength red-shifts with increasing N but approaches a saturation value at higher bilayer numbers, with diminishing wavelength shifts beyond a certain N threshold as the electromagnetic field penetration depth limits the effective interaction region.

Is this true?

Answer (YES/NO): NO